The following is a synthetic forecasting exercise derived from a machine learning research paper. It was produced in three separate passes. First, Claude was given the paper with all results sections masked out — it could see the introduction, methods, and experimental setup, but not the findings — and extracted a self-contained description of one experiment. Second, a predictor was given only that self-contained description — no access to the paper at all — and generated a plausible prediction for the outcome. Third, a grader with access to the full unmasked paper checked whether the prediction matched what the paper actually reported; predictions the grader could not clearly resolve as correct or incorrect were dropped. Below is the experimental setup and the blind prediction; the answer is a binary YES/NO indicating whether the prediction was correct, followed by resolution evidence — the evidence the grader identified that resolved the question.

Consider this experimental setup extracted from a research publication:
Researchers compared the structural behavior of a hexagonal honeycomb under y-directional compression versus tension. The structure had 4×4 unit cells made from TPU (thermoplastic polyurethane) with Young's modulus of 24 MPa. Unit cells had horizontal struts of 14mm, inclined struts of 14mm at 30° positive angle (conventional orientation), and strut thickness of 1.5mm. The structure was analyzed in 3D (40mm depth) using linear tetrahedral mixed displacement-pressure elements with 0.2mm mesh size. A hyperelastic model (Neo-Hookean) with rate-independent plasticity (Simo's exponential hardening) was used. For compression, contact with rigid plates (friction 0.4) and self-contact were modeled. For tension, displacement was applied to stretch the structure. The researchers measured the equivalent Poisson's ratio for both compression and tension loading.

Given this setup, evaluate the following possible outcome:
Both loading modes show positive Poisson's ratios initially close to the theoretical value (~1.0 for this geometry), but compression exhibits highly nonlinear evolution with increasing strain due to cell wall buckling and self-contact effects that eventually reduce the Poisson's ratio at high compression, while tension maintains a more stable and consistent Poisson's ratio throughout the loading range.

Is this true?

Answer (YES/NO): NO